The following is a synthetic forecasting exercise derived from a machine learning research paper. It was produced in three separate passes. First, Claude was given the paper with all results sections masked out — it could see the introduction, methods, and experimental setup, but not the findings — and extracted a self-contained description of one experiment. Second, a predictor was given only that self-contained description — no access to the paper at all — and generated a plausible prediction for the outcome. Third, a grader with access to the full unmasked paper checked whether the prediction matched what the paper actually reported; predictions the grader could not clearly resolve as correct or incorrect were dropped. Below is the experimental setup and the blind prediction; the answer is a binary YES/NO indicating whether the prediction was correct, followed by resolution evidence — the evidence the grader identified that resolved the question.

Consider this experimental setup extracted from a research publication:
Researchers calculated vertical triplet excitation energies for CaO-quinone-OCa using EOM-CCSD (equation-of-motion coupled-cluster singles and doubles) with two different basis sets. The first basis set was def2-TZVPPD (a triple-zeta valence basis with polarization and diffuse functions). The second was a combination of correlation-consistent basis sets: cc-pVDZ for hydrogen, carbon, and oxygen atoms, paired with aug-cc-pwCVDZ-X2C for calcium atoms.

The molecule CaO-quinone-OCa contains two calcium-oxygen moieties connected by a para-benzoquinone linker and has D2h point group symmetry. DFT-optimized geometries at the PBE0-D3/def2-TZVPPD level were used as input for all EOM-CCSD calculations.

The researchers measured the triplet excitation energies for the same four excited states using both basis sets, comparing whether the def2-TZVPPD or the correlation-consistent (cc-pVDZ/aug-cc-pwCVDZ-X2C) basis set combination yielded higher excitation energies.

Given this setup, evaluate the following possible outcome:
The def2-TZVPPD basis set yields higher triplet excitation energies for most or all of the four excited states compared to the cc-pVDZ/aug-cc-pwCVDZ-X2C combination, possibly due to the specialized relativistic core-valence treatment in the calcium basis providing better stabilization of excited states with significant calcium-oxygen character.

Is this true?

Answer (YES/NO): YES